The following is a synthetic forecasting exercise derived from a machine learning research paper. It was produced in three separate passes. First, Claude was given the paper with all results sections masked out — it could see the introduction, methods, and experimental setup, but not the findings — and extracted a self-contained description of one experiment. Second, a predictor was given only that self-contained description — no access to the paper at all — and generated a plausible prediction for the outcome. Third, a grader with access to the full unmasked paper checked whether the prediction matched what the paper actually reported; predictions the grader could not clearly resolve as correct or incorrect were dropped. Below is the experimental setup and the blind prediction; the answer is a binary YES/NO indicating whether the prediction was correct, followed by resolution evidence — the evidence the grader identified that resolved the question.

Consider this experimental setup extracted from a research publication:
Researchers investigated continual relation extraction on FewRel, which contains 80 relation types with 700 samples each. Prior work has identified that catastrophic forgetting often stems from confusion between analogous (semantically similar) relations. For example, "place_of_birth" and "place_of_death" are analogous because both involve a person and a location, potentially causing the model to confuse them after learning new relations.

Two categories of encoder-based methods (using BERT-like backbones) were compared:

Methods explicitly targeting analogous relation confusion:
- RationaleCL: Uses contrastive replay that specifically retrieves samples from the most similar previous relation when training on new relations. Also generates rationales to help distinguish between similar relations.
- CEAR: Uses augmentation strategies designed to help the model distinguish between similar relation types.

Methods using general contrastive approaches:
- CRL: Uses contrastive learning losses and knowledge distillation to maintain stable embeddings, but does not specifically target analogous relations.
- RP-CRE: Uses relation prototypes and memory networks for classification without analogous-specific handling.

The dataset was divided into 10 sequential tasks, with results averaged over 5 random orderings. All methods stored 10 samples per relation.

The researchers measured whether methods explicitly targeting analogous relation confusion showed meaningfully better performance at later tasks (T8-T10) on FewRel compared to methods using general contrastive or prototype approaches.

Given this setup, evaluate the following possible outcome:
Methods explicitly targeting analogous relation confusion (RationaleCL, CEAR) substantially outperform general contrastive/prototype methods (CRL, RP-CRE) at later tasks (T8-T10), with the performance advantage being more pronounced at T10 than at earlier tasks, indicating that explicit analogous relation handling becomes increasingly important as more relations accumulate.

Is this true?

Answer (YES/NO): YES